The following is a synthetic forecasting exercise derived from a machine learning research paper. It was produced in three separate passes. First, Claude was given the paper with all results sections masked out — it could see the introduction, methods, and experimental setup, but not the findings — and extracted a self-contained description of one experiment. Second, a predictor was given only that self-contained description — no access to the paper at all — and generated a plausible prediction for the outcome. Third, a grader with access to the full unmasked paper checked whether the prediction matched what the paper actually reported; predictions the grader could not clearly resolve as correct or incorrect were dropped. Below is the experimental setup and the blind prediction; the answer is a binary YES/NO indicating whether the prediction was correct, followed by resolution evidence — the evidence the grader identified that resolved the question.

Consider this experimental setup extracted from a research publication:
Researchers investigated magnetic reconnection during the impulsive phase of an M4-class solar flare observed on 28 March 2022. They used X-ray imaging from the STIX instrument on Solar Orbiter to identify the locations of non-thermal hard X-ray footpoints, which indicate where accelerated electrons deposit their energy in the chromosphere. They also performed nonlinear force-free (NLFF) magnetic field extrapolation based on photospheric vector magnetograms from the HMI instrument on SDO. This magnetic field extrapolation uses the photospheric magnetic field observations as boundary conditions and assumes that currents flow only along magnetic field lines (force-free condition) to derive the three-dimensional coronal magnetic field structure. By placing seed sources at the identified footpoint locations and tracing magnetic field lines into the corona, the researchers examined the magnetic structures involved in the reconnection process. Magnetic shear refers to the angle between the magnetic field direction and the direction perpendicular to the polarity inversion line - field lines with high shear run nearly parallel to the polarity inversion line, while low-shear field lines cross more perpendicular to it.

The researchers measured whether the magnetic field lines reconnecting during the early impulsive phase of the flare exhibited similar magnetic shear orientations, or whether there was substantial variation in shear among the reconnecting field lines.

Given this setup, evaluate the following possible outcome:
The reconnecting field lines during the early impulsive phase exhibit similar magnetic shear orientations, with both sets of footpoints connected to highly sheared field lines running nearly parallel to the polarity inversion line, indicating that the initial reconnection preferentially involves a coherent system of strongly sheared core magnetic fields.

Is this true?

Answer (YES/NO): NO